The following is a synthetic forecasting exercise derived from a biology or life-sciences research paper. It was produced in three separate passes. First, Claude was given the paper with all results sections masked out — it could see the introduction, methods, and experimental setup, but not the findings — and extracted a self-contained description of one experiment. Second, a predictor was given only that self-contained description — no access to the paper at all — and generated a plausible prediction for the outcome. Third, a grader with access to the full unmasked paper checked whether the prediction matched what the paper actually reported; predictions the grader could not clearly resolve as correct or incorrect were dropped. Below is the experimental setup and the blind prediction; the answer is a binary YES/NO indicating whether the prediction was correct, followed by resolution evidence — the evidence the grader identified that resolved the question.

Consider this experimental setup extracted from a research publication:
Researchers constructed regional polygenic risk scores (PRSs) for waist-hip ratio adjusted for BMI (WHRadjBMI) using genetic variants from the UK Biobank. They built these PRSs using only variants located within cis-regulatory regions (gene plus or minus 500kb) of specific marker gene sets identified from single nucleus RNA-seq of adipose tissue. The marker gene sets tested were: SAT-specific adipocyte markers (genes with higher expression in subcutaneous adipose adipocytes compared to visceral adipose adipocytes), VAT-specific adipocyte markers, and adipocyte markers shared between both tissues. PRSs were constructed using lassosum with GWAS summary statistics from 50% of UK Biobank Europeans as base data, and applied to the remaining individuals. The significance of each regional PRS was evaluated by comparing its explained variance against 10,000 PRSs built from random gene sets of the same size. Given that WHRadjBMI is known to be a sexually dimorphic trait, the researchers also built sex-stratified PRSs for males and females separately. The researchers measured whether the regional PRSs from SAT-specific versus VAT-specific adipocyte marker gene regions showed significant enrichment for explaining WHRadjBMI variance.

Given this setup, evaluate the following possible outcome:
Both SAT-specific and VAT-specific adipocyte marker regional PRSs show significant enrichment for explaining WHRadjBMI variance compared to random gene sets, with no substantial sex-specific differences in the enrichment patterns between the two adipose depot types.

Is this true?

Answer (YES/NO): NO